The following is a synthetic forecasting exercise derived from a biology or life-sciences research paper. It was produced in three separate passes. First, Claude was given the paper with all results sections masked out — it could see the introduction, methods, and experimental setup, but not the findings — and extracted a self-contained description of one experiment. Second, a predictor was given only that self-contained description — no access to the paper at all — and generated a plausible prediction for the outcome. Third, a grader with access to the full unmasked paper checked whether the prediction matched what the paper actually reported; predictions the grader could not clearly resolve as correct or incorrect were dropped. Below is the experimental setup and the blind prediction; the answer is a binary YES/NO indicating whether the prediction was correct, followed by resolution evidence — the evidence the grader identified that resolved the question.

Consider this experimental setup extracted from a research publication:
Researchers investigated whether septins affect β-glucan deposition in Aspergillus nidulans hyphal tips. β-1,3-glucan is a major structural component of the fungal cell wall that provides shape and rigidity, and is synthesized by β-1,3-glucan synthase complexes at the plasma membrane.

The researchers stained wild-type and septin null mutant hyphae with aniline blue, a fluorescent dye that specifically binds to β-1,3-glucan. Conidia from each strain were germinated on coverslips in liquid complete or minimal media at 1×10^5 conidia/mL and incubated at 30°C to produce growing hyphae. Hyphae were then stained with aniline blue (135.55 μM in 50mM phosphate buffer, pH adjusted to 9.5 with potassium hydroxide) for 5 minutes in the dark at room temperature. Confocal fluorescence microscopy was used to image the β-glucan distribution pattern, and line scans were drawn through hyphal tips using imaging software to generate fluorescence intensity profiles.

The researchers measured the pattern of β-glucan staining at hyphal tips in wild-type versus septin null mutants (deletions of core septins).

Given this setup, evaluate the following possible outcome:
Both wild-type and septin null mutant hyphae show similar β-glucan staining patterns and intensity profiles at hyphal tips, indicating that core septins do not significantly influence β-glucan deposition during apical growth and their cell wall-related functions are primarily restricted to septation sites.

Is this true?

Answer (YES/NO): NO